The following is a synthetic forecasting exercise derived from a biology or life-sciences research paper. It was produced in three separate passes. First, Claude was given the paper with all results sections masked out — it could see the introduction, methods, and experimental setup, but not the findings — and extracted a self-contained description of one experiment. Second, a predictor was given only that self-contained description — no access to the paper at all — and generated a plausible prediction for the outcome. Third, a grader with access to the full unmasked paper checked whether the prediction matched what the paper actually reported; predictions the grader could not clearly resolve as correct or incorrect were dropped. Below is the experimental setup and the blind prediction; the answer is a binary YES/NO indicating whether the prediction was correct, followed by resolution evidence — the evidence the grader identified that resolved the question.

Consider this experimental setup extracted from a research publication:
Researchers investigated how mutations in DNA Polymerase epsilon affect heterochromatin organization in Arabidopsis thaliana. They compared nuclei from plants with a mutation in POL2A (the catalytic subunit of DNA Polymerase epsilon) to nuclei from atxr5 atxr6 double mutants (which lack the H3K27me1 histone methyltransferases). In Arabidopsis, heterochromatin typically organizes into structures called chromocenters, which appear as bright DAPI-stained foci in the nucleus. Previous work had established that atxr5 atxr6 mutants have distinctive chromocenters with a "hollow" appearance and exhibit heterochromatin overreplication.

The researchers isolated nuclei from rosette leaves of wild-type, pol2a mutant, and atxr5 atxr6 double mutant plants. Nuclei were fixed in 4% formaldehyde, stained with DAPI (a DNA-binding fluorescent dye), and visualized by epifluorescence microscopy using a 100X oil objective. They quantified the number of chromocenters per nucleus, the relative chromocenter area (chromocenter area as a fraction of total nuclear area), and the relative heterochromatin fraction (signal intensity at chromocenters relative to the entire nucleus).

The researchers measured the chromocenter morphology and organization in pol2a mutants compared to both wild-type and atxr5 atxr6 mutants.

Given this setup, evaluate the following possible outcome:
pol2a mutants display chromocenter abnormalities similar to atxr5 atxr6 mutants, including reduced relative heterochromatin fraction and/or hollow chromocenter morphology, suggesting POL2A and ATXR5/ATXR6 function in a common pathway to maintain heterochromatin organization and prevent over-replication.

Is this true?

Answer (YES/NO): NO